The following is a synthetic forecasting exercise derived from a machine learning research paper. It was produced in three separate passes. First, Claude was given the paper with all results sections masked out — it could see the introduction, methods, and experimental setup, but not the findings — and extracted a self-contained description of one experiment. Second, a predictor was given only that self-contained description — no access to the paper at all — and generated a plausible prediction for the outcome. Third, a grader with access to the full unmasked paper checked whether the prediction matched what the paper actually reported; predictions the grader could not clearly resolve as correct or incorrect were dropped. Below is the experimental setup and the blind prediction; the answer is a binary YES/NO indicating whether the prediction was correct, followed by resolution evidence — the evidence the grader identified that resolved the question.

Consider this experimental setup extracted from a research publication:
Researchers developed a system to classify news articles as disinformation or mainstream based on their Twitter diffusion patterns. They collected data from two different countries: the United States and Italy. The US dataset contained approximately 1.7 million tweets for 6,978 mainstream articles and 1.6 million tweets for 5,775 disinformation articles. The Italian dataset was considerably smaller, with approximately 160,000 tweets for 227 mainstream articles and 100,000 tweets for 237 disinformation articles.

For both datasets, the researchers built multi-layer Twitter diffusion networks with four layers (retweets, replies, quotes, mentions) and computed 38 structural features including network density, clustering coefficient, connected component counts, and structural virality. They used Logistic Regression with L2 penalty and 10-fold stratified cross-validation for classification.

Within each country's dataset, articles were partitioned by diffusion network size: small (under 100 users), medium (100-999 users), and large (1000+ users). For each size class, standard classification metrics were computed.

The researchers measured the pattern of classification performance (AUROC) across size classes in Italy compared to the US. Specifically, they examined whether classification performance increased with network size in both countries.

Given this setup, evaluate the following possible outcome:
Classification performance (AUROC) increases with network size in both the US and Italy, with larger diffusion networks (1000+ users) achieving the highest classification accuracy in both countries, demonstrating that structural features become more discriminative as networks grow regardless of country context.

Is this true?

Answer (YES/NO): NO